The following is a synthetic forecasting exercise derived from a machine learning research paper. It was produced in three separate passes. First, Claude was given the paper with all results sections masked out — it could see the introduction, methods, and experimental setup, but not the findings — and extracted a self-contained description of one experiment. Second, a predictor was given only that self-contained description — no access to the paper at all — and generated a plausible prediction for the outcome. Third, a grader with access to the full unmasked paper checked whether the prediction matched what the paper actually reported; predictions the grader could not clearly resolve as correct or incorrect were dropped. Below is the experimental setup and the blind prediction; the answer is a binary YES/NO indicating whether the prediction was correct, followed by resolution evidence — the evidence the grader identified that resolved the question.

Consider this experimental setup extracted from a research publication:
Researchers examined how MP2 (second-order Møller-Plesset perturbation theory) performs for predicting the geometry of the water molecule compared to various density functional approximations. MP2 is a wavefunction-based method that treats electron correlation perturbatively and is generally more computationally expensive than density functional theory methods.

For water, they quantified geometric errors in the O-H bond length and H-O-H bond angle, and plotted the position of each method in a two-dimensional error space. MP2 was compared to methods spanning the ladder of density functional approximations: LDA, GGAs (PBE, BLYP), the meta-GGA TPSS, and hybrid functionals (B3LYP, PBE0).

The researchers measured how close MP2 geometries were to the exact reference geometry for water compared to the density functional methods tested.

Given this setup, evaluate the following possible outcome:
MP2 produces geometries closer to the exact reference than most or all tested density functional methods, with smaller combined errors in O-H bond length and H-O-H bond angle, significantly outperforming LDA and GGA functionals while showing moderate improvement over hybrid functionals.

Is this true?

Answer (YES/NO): YES